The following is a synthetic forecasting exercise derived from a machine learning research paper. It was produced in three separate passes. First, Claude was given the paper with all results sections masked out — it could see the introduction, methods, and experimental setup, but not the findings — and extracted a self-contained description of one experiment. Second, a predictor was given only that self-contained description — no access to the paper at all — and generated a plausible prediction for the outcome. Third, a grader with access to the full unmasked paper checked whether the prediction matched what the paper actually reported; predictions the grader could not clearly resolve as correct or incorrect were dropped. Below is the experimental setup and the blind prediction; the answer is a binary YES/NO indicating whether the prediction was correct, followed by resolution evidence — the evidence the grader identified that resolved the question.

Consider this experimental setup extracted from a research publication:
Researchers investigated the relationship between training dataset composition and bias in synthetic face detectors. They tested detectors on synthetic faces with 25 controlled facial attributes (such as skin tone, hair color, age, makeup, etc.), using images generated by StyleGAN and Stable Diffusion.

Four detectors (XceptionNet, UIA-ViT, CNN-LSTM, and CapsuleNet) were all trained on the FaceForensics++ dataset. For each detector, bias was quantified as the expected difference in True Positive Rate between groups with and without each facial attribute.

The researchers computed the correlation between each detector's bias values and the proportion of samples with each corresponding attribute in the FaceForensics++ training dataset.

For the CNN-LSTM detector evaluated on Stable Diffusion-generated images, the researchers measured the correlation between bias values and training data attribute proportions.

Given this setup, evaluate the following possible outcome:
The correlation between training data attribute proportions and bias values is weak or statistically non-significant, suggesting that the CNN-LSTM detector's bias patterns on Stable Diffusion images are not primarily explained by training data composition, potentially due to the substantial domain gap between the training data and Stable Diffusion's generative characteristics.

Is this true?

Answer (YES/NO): NO